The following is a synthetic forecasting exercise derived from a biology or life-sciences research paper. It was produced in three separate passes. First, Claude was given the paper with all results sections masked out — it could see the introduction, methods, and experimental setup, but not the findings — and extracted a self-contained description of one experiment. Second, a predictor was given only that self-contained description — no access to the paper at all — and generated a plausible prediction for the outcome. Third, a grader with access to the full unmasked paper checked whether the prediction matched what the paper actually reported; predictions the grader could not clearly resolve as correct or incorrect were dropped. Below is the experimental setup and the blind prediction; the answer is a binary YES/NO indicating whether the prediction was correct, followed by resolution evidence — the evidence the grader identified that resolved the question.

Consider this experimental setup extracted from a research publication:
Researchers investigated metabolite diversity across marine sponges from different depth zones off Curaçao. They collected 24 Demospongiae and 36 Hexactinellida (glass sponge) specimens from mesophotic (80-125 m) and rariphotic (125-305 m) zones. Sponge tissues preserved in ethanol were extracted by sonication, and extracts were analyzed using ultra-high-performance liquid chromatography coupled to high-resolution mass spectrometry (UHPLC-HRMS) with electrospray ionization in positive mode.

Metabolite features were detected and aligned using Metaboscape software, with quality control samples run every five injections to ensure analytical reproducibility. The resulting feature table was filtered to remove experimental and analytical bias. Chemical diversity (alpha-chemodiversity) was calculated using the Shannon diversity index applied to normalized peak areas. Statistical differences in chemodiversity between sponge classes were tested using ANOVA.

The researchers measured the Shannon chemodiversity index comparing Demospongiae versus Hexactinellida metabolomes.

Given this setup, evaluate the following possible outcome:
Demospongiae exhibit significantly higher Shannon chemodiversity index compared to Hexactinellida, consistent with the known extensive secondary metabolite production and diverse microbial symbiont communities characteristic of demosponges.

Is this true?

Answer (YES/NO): YES